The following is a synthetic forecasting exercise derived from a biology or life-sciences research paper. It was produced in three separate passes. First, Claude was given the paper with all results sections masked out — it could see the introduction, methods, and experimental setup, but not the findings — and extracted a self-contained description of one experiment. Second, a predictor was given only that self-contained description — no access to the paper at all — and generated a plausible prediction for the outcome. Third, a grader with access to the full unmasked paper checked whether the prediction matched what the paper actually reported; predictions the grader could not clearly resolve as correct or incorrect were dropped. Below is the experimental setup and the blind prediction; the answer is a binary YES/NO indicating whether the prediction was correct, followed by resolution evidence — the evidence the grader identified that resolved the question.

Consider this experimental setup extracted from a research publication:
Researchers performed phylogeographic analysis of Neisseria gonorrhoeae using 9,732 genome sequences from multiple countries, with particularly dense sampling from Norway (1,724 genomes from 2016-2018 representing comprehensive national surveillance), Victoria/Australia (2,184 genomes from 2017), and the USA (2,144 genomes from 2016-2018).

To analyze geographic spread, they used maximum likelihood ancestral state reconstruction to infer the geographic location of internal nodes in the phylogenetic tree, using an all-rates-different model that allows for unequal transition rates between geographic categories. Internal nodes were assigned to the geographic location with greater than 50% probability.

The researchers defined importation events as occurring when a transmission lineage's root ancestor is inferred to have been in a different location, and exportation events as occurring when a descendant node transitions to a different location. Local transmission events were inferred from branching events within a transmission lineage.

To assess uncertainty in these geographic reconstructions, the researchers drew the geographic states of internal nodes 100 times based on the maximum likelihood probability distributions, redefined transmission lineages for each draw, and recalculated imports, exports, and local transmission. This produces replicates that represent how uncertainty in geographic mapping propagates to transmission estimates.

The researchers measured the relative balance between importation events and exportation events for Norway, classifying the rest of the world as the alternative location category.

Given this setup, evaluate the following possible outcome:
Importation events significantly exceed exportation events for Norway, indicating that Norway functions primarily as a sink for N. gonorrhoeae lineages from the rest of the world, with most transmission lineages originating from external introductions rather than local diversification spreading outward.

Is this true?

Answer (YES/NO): NO